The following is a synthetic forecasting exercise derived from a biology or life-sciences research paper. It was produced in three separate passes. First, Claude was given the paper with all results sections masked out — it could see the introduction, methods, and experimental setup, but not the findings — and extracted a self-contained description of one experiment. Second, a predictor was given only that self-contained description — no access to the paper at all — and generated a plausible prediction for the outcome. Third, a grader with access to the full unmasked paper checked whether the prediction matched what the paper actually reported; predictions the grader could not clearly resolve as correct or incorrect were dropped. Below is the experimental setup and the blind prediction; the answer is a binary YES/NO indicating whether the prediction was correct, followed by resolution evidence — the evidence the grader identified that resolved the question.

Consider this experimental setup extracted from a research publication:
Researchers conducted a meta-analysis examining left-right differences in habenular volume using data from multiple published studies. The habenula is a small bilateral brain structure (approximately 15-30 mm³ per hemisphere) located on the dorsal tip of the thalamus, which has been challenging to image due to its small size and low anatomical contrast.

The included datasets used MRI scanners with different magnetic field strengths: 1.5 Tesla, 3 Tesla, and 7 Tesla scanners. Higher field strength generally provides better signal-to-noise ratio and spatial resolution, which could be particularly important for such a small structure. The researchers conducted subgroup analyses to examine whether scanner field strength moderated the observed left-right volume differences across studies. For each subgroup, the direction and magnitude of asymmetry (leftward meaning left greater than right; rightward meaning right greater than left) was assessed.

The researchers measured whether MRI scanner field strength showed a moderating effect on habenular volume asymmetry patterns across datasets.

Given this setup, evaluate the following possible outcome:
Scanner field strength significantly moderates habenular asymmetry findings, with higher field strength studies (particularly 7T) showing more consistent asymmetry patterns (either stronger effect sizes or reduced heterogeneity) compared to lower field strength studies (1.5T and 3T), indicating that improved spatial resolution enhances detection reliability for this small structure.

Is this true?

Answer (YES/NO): NO